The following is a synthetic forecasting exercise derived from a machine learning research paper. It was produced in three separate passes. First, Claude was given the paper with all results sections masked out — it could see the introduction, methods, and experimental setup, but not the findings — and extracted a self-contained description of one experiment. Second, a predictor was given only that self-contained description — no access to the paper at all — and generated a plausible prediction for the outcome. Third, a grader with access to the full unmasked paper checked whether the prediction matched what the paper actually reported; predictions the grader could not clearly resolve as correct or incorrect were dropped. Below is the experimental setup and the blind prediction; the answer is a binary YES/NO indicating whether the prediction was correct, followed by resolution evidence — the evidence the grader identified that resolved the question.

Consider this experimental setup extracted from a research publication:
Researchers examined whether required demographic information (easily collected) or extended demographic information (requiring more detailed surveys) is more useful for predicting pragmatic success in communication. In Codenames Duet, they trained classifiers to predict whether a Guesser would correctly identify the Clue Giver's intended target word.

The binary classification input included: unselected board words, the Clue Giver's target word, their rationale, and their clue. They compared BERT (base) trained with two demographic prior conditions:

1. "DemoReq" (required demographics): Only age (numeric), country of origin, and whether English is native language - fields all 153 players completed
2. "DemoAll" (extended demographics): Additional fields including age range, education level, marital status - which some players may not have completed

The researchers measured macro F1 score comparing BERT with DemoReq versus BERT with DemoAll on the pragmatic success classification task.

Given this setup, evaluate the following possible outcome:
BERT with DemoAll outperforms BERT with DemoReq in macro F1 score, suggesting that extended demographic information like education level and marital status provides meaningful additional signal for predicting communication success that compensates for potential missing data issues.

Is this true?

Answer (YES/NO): YES